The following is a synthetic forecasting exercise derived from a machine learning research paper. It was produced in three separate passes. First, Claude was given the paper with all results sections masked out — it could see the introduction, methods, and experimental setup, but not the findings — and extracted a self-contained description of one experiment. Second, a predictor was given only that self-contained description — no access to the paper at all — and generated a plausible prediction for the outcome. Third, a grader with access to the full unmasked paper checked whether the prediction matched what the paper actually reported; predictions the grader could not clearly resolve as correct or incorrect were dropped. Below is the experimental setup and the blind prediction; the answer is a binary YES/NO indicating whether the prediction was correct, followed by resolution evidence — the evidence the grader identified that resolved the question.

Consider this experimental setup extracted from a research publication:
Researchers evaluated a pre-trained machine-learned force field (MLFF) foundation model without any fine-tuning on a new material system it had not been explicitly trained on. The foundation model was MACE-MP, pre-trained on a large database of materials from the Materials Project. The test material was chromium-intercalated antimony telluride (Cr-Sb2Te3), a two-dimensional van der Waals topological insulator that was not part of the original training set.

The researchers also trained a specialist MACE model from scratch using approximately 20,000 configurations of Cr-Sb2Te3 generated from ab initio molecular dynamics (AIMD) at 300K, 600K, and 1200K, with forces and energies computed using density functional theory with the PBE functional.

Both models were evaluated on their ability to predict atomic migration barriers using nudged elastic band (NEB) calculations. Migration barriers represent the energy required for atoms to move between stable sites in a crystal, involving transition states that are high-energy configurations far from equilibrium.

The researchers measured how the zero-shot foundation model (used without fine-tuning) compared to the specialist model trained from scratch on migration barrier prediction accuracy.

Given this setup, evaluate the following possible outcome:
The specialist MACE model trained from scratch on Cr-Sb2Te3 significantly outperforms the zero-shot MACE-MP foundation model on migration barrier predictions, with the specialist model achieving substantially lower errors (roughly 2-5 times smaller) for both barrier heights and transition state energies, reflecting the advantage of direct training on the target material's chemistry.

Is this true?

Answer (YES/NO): NO